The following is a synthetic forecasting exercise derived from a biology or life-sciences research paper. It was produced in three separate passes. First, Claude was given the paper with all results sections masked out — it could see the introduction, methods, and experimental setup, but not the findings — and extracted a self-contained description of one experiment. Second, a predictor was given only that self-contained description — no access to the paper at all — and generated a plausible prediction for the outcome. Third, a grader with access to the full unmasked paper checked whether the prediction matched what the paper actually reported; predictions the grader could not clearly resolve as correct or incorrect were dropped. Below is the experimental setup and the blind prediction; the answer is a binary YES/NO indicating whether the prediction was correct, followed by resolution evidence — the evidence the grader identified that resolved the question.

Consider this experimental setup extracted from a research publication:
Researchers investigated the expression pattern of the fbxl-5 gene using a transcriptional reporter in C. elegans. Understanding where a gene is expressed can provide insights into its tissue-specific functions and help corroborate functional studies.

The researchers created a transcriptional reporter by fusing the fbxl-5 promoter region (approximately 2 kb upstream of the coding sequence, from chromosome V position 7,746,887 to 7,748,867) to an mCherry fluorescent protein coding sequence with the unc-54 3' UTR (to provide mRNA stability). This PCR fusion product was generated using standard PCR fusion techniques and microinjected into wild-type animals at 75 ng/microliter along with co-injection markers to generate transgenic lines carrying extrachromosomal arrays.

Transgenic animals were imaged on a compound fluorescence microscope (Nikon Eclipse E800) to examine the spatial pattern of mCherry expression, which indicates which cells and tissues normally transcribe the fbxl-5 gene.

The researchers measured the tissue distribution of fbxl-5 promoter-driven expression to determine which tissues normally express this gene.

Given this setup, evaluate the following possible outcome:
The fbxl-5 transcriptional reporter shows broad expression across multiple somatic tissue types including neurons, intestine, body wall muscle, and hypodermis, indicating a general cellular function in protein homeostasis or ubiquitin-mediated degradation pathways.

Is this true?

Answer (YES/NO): NO